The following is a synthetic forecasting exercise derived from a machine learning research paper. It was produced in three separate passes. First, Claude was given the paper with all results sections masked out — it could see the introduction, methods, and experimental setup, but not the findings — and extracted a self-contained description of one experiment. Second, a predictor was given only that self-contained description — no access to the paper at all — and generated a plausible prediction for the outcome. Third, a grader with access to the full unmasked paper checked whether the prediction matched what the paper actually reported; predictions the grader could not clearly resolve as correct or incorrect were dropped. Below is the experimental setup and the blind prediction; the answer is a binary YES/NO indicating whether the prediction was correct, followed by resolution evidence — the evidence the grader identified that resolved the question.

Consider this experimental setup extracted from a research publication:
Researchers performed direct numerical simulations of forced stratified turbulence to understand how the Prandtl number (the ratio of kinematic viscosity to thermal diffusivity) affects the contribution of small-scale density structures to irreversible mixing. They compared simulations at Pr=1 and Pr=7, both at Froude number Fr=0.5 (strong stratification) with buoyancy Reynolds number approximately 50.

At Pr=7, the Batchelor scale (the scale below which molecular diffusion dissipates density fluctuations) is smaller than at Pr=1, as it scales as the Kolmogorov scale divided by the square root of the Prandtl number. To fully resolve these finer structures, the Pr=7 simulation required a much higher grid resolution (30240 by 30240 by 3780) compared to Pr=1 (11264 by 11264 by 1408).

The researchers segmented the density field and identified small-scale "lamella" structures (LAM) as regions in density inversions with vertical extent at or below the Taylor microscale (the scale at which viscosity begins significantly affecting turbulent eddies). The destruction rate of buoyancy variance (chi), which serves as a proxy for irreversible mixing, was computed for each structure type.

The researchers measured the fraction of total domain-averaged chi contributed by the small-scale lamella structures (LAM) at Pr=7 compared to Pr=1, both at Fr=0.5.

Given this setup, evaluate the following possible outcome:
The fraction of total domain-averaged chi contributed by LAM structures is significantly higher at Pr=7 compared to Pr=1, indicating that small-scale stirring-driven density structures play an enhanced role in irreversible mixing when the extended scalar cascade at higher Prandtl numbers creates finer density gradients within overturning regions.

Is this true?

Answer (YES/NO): YES